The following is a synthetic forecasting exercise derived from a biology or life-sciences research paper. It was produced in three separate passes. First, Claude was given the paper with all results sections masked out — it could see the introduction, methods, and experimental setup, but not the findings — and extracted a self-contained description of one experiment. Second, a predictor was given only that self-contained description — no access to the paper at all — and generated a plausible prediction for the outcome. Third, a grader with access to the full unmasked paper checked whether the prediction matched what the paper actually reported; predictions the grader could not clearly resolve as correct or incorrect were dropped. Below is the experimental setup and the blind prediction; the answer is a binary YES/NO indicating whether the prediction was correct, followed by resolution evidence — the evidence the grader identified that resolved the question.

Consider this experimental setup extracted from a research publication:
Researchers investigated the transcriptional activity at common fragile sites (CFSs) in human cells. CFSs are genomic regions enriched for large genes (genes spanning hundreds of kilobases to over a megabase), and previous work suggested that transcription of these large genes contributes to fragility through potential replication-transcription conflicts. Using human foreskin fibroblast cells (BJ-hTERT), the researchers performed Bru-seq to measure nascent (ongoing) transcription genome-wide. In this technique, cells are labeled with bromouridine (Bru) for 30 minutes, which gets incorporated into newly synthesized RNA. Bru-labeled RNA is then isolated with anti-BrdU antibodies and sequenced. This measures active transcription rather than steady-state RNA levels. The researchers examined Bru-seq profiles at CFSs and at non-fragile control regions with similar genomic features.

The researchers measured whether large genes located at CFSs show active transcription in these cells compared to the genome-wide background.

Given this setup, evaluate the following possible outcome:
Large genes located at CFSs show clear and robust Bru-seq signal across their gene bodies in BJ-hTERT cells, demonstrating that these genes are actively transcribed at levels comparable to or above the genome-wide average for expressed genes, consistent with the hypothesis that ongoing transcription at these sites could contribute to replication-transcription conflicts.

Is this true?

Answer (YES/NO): NO